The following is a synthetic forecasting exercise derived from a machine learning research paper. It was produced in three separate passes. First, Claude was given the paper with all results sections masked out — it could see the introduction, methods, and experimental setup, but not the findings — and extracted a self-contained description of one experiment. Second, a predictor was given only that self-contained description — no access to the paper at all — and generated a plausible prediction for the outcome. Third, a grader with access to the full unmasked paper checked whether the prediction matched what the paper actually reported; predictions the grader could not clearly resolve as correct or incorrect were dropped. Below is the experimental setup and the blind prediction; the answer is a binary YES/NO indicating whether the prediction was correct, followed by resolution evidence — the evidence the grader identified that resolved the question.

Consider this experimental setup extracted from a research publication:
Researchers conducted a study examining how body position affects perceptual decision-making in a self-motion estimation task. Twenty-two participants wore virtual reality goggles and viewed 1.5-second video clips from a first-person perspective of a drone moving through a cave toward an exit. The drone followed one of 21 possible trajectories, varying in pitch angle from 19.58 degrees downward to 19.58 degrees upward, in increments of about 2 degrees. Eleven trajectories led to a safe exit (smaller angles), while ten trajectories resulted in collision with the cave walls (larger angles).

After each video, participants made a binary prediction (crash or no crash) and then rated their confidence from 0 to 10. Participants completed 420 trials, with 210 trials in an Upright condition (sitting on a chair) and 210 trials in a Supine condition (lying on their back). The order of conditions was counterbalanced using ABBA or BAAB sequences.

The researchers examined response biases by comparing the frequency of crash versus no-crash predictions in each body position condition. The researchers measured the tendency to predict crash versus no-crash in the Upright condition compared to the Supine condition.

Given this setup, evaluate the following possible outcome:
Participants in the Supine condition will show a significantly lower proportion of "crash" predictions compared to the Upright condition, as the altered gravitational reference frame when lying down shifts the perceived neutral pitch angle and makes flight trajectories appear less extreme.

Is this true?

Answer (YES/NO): NO